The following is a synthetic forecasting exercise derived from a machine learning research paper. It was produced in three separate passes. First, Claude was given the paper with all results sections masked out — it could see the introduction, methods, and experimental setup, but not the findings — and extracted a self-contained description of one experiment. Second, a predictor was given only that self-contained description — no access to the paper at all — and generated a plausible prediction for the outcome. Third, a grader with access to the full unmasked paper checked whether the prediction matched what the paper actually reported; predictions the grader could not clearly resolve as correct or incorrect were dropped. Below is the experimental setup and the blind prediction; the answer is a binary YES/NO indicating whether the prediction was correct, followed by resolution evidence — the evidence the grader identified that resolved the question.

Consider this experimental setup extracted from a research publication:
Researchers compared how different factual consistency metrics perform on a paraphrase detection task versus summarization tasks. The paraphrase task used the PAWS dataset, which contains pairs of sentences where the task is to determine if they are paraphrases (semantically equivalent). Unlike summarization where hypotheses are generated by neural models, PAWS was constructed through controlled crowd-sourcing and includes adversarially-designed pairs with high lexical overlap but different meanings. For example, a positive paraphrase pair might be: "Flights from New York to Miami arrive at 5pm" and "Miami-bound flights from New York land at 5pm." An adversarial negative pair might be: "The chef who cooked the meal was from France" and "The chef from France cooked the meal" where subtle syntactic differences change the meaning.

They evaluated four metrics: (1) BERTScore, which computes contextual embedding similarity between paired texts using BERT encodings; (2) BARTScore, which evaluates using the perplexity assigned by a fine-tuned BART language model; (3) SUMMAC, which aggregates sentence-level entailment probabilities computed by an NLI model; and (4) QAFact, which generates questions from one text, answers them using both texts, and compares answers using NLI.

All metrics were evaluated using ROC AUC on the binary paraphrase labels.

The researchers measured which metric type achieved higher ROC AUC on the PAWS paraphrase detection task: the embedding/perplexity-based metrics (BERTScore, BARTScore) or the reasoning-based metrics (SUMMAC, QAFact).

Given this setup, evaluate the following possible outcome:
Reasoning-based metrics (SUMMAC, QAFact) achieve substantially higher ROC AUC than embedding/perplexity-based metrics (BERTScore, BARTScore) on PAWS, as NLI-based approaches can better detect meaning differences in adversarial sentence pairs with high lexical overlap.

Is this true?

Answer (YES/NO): YES